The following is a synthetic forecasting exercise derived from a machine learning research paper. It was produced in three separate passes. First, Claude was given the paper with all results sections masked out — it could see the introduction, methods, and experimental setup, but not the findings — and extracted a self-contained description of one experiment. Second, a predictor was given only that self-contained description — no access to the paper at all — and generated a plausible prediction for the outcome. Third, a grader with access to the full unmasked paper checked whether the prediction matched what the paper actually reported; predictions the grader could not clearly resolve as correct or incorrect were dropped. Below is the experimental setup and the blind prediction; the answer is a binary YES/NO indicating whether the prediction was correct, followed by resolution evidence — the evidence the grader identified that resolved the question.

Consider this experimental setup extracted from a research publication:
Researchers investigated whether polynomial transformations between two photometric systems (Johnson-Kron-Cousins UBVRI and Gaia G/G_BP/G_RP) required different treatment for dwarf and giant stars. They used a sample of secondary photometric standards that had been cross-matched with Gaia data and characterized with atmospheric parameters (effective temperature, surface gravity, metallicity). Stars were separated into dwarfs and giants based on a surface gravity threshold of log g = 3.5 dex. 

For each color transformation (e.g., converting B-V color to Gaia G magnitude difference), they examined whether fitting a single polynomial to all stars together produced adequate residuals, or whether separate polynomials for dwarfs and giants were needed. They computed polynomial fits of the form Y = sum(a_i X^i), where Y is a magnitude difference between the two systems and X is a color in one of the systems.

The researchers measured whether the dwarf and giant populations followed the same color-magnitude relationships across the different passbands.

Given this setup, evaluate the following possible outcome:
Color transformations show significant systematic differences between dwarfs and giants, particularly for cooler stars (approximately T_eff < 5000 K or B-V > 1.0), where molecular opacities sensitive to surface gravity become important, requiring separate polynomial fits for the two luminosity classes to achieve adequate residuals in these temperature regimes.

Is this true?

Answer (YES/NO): NO